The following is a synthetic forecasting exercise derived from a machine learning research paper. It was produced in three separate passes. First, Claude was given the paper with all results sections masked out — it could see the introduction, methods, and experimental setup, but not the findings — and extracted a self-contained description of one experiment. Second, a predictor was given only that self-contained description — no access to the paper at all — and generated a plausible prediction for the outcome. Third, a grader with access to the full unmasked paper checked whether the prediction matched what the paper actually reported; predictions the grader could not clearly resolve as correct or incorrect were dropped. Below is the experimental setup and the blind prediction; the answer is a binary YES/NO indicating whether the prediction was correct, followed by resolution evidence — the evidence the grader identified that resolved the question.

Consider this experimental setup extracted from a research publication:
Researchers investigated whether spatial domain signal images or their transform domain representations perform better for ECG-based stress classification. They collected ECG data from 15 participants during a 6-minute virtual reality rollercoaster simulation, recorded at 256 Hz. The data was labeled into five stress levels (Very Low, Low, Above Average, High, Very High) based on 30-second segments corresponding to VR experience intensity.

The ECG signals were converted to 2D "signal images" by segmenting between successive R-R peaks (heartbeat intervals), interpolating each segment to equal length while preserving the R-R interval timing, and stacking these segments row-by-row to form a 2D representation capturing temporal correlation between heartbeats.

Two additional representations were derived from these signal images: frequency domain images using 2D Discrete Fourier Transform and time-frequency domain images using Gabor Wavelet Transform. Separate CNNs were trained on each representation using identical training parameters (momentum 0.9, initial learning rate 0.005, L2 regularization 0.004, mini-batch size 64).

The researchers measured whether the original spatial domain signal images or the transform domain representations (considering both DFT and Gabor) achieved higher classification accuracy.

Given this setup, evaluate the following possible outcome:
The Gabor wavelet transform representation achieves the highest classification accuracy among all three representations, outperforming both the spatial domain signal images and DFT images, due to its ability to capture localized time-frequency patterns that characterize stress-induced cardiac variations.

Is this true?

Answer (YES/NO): NO